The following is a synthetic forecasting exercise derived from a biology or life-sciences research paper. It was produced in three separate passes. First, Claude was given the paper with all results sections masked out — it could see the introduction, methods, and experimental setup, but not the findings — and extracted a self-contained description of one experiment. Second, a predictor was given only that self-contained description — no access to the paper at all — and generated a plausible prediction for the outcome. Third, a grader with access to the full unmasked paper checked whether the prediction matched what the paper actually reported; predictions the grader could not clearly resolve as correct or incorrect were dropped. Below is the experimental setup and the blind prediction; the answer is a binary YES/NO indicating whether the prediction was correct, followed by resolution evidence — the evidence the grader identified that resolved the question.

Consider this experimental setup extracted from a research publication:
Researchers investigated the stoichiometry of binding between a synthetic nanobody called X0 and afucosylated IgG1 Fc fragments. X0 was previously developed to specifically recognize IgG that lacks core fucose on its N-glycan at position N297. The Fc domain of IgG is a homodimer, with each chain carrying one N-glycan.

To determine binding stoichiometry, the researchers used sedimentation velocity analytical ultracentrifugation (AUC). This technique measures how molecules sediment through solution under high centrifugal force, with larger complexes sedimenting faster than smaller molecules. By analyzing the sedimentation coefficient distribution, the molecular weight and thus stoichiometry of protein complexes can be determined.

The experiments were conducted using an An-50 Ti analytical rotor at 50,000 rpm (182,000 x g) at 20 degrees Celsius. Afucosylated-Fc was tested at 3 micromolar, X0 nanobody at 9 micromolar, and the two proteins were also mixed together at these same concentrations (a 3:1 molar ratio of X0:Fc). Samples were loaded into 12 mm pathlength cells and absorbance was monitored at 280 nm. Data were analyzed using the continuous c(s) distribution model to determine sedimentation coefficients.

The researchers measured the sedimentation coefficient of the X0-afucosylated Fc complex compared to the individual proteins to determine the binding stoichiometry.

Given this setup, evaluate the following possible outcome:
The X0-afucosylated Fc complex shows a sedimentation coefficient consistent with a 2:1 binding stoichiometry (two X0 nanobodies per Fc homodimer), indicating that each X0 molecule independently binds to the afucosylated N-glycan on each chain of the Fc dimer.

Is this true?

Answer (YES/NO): YES